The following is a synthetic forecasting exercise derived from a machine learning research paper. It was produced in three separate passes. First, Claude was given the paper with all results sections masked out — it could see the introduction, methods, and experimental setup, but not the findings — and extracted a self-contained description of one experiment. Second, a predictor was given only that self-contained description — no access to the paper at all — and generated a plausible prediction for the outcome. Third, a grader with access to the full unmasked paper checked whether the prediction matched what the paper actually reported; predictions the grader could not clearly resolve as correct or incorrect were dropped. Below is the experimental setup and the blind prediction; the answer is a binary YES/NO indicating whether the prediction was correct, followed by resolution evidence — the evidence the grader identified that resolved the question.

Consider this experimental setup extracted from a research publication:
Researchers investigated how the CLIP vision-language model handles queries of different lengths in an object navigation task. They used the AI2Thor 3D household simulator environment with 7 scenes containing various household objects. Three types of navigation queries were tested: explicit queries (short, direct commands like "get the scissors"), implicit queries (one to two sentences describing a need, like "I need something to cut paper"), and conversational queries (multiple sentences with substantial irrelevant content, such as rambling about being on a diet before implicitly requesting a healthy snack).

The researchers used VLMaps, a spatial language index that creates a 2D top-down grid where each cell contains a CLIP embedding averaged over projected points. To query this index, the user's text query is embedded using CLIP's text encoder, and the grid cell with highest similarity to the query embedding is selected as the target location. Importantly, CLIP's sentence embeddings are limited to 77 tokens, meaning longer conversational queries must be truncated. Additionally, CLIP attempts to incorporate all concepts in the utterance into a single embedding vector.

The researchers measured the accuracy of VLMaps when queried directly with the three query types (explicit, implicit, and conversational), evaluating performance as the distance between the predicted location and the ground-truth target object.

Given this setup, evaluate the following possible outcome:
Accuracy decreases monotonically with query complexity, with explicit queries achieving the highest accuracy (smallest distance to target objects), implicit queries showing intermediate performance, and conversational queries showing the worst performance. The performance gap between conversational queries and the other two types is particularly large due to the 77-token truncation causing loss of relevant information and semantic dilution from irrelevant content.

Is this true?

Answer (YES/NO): NO